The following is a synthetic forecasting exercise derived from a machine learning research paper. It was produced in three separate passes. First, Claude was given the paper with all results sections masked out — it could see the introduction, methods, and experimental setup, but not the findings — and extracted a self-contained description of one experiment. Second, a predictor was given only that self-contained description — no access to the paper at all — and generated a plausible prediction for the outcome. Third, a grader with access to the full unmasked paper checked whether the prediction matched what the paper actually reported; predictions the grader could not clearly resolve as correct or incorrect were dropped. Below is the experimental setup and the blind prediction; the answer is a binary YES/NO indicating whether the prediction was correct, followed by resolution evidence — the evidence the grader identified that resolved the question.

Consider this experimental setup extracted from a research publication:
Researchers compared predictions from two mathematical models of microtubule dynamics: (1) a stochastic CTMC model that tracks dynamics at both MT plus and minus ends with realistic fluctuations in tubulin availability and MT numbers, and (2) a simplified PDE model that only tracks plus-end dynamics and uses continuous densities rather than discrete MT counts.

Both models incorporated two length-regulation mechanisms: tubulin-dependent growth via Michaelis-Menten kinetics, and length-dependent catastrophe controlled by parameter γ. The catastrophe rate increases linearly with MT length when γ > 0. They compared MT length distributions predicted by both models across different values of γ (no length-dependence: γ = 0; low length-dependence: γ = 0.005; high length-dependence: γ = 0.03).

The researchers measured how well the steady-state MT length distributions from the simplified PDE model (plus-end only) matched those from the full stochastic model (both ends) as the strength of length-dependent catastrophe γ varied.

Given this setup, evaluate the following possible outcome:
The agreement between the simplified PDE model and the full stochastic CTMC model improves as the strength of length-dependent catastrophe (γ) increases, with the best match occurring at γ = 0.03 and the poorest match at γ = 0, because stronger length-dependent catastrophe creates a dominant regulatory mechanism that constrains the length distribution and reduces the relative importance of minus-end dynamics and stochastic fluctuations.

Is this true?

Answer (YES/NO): YES